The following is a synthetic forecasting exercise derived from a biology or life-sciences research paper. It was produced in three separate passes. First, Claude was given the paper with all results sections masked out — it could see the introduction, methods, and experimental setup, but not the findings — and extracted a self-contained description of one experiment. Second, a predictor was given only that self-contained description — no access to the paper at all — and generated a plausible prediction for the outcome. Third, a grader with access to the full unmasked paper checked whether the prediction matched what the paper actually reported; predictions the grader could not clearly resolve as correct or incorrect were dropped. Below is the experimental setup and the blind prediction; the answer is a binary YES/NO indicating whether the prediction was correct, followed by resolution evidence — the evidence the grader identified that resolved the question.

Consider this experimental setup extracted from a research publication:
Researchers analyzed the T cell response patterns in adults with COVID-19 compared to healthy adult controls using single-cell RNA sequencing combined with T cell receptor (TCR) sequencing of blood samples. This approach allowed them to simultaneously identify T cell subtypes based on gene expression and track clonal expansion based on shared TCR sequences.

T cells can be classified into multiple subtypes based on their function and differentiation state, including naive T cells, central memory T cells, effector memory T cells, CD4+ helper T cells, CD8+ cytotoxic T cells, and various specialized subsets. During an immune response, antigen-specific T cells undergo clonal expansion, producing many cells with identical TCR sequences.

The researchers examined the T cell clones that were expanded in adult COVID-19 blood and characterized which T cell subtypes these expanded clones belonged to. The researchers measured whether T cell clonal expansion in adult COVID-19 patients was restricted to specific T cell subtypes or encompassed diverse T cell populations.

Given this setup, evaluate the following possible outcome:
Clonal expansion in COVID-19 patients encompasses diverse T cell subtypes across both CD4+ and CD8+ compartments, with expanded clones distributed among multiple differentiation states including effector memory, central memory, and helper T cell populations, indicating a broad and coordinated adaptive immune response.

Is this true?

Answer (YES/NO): NO